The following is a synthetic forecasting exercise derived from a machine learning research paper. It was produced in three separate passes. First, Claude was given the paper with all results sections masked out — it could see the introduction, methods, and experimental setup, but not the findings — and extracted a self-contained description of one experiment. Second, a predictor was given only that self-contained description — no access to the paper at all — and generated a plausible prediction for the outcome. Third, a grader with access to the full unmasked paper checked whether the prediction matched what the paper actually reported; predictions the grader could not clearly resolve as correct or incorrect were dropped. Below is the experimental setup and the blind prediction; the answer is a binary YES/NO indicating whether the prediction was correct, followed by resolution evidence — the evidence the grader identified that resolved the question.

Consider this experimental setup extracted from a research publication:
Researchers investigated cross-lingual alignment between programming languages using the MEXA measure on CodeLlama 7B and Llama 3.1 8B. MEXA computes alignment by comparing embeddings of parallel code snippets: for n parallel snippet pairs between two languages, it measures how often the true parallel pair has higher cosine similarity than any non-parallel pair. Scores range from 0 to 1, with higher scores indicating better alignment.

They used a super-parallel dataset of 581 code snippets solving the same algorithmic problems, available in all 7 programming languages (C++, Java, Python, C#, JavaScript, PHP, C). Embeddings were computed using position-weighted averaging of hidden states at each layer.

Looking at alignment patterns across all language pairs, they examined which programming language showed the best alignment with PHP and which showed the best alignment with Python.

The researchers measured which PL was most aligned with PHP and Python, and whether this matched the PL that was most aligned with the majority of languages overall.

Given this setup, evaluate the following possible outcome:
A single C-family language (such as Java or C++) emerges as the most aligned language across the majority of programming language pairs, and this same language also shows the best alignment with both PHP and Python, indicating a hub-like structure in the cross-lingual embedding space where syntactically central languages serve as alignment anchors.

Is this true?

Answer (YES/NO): NO